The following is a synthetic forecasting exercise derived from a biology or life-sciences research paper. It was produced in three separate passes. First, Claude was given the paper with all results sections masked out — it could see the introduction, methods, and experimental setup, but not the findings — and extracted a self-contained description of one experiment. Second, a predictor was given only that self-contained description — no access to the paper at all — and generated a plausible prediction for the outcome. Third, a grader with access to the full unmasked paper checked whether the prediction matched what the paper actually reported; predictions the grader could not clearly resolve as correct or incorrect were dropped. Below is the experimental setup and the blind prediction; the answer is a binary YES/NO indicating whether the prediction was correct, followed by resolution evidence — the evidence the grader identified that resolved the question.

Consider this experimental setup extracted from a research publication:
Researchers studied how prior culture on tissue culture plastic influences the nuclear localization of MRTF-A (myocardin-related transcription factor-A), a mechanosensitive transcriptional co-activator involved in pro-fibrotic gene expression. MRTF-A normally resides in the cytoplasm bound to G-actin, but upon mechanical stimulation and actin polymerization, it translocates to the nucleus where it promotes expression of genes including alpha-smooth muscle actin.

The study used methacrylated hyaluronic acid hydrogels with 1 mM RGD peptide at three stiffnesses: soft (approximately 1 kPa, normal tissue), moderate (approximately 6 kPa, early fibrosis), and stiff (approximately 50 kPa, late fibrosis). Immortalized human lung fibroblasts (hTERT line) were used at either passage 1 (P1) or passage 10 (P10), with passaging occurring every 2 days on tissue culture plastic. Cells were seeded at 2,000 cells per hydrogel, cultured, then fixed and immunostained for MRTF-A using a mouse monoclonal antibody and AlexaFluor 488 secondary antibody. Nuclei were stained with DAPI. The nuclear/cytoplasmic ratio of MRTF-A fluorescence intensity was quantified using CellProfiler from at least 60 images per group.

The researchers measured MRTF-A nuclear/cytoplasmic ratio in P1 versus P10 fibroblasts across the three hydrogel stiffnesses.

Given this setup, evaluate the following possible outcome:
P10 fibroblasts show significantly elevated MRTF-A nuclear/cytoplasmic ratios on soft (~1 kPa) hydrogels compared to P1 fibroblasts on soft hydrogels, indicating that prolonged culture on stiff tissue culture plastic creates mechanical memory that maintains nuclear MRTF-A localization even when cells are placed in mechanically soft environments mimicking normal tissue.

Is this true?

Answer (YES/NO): NO